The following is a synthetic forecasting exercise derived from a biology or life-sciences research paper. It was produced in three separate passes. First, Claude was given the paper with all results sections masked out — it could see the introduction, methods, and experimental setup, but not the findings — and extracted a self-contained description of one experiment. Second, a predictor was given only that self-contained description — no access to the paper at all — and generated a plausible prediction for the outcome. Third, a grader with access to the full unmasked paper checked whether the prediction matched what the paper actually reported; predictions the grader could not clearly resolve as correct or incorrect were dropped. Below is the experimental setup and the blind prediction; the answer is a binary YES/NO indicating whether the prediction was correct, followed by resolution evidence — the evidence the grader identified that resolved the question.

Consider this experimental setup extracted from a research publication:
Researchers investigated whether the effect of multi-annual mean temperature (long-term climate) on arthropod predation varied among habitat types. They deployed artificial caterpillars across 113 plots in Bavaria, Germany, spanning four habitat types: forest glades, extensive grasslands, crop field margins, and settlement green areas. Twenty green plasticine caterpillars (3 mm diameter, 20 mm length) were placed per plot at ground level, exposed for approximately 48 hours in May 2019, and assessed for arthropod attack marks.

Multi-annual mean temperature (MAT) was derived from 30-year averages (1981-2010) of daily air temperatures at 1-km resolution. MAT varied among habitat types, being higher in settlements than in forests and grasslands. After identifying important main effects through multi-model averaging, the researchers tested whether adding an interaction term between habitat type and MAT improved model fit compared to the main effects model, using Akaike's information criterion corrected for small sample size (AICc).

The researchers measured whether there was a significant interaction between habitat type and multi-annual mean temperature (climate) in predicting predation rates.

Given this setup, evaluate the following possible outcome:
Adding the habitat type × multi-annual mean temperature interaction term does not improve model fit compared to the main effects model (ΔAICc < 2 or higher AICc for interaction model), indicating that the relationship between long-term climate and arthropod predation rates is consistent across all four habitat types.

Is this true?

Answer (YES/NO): YES